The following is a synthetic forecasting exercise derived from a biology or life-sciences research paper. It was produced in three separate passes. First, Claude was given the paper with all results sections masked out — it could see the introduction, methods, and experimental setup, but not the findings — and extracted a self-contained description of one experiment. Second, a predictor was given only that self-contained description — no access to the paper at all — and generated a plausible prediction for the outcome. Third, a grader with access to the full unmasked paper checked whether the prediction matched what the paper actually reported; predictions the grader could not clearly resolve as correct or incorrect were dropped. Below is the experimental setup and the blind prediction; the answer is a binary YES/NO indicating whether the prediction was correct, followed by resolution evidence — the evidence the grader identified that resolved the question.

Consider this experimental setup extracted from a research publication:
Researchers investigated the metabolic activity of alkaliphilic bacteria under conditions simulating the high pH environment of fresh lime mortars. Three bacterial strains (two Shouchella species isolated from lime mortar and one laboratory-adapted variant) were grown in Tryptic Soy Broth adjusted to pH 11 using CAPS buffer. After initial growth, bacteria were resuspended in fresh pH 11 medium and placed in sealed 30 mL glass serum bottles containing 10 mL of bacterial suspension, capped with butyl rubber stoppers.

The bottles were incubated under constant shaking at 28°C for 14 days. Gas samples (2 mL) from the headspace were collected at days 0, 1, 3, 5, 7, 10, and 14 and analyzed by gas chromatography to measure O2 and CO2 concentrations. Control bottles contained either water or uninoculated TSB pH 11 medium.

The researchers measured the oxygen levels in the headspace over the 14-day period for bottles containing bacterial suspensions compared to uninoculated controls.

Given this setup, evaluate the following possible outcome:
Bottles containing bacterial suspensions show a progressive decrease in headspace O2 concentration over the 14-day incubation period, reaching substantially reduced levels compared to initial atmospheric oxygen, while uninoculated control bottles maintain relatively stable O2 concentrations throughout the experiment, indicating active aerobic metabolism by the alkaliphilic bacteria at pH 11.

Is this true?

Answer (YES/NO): YES